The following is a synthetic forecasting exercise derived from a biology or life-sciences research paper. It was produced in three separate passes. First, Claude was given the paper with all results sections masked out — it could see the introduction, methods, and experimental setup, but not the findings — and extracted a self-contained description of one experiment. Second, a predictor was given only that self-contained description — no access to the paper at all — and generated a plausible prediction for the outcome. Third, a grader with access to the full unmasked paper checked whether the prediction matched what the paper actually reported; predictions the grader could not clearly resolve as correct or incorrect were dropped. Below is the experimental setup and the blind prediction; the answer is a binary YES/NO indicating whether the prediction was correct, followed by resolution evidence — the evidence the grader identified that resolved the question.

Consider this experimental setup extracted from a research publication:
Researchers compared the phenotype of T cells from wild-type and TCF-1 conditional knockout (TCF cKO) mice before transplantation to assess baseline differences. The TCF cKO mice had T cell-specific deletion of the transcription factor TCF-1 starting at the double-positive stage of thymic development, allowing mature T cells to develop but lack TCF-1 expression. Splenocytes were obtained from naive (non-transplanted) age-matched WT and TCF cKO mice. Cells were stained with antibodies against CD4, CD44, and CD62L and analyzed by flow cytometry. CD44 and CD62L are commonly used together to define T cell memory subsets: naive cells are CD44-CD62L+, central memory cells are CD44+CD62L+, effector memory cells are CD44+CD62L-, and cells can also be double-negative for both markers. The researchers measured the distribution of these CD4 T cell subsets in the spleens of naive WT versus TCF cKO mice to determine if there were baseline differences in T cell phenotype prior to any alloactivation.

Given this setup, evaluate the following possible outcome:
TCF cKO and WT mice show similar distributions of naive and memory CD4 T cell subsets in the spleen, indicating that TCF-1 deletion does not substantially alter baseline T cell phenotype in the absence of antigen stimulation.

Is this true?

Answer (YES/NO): NO